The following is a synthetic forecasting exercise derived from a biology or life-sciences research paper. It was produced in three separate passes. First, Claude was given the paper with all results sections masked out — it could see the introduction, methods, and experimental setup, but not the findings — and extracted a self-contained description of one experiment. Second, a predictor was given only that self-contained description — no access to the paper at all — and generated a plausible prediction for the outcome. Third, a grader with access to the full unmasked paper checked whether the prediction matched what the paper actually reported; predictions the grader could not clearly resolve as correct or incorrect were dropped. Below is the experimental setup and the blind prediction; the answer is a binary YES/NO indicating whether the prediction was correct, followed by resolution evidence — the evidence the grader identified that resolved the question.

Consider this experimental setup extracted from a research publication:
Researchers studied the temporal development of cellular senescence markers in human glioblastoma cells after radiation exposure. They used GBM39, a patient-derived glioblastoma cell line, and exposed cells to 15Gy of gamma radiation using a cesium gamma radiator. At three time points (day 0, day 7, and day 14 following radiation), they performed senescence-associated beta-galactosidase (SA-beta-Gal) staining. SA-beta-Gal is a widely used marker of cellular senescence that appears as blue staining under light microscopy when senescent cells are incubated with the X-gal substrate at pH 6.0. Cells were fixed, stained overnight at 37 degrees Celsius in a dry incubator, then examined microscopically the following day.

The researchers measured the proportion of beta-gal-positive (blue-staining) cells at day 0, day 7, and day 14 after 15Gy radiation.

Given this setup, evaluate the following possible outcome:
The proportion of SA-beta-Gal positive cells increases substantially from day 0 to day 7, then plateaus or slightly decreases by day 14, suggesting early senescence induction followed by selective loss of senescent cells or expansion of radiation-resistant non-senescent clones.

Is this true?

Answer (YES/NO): NO